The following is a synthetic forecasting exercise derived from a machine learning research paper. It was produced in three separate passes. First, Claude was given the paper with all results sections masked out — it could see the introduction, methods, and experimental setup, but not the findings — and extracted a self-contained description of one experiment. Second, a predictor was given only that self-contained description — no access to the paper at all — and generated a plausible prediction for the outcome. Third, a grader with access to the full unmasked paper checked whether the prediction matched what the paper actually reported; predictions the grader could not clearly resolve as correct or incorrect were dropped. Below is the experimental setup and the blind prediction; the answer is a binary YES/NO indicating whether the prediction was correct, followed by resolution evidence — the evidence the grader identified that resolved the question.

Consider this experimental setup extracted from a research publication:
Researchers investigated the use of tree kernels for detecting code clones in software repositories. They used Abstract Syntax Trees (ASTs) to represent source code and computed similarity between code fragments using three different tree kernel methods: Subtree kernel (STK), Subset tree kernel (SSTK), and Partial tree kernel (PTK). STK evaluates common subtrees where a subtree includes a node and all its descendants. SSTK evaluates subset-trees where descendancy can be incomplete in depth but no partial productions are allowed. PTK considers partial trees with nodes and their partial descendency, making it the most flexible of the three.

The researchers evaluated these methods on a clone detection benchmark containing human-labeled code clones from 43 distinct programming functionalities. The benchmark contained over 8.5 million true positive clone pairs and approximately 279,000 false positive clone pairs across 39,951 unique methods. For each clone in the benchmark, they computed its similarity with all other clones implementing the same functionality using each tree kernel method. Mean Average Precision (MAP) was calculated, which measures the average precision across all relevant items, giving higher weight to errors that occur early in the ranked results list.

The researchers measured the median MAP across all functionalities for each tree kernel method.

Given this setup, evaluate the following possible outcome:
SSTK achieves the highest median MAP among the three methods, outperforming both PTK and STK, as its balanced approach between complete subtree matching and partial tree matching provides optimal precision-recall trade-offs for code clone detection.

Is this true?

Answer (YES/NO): NO